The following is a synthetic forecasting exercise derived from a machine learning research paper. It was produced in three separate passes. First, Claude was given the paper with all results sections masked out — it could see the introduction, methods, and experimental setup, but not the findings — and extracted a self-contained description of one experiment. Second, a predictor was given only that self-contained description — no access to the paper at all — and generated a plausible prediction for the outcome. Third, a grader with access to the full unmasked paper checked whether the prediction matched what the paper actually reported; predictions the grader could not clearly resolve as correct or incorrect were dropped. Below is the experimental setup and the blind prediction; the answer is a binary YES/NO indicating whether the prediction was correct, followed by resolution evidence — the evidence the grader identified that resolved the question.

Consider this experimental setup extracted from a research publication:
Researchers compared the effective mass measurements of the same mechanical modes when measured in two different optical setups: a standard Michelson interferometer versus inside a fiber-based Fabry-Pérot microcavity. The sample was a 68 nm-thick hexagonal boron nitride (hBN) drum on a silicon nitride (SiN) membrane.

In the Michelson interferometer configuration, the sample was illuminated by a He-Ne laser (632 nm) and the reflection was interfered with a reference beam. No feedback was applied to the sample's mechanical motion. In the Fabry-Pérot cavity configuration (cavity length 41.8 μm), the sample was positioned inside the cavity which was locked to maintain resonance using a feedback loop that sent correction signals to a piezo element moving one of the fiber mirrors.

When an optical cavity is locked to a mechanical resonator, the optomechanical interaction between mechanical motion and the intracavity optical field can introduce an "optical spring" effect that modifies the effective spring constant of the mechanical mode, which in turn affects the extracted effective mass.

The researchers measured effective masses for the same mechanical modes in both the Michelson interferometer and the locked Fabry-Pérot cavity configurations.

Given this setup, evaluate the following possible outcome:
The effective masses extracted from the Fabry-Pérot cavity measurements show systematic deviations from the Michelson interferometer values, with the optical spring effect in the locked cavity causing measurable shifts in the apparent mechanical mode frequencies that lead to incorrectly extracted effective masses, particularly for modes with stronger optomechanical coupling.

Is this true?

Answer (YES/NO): YES